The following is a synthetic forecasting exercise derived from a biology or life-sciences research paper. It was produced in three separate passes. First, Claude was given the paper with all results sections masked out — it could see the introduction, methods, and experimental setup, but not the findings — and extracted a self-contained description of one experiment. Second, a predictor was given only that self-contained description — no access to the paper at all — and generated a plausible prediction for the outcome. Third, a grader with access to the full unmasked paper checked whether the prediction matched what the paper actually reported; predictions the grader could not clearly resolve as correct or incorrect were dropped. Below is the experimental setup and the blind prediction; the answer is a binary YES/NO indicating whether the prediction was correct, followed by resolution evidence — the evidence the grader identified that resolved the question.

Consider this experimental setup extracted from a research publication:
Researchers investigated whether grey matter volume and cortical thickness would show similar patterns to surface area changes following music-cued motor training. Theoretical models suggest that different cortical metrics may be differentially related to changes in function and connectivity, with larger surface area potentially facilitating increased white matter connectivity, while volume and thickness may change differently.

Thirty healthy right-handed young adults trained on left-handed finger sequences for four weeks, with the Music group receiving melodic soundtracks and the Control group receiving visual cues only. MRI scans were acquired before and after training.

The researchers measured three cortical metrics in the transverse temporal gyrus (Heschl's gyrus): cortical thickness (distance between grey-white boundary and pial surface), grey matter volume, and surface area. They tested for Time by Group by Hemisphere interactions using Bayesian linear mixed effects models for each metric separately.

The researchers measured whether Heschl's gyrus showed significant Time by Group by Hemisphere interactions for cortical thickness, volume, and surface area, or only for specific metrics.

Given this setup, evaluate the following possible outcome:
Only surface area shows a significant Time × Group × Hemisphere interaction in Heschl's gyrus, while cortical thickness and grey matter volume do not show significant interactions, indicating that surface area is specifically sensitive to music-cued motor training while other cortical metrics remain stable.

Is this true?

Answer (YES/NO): YES